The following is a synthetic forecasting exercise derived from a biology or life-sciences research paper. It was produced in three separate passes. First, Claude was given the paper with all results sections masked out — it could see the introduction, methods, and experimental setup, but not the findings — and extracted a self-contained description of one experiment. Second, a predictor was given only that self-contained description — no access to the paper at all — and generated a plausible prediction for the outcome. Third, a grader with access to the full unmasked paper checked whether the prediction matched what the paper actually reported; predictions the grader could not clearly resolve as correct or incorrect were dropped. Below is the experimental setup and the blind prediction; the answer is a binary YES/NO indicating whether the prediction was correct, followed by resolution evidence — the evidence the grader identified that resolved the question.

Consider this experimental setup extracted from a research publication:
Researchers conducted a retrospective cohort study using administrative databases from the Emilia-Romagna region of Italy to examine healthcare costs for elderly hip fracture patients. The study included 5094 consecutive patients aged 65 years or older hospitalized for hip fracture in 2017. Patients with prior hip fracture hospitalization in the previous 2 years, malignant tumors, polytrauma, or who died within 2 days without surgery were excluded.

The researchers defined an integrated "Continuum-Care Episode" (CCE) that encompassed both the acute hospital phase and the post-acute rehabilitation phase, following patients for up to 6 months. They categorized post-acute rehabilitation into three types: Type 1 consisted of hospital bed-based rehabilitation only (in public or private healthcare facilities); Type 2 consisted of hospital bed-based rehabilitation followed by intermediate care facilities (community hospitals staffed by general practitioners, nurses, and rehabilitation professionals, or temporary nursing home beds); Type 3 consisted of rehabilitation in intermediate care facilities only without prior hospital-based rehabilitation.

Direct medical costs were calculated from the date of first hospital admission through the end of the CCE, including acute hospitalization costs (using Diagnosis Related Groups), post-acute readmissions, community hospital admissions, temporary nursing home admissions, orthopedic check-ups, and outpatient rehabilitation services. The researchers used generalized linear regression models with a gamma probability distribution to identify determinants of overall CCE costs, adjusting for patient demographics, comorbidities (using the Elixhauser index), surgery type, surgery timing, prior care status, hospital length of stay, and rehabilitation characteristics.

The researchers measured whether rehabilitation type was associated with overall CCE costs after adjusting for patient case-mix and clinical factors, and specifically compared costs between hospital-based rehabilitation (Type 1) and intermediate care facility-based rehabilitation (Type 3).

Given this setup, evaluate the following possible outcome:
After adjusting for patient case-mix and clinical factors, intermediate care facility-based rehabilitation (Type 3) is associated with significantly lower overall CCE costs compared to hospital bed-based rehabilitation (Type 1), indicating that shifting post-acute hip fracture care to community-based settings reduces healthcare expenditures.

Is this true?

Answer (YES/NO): YES